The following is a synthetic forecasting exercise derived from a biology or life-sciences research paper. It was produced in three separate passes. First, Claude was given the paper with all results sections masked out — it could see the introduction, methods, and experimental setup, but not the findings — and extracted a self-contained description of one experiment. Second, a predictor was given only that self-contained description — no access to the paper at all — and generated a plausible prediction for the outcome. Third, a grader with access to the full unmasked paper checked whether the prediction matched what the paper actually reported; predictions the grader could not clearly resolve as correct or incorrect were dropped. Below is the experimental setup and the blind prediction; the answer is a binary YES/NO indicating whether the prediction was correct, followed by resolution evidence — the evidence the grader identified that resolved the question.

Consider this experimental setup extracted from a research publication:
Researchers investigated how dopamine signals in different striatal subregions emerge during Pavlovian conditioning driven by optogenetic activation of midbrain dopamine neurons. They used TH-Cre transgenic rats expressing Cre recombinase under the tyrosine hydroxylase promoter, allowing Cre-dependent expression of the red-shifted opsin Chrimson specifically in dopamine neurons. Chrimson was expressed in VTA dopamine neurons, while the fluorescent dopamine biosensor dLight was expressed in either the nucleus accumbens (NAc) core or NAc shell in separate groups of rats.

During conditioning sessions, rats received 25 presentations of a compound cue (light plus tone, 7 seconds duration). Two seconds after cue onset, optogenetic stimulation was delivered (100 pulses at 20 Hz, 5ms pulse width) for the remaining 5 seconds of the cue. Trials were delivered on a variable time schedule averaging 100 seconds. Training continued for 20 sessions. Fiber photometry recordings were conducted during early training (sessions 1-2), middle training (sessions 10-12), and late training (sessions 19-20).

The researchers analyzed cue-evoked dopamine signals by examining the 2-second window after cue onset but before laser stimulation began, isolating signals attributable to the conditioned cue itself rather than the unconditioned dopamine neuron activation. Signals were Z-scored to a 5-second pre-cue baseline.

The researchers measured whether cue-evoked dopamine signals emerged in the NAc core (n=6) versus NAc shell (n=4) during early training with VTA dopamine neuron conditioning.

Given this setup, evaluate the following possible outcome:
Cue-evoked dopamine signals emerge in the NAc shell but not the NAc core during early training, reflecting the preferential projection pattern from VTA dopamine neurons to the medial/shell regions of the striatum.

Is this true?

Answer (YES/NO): NO